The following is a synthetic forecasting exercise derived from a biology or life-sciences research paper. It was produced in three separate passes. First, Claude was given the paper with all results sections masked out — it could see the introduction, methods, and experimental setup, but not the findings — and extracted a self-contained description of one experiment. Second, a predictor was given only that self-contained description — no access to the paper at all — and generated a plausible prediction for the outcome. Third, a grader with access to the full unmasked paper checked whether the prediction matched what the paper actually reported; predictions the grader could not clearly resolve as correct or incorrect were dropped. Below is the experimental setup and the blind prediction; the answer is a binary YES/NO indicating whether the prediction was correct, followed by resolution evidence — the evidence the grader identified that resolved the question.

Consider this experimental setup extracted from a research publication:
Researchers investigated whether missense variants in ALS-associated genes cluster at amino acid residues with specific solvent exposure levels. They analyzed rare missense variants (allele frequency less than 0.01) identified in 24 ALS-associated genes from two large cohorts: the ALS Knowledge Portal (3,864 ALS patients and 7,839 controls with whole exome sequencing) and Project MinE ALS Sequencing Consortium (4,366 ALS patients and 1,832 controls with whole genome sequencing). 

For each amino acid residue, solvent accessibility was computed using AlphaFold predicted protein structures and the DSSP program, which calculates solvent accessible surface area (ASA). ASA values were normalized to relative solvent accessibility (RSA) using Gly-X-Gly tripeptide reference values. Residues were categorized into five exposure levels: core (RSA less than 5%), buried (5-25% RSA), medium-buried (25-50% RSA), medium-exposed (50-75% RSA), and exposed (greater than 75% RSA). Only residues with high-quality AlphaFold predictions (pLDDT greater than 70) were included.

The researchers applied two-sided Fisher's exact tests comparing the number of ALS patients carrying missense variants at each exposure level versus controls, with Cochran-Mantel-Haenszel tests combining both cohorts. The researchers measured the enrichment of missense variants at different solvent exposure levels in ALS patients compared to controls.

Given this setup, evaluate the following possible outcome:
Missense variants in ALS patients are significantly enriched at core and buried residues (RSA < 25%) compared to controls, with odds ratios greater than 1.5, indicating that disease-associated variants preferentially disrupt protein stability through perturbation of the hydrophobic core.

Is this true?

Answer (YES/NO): NO